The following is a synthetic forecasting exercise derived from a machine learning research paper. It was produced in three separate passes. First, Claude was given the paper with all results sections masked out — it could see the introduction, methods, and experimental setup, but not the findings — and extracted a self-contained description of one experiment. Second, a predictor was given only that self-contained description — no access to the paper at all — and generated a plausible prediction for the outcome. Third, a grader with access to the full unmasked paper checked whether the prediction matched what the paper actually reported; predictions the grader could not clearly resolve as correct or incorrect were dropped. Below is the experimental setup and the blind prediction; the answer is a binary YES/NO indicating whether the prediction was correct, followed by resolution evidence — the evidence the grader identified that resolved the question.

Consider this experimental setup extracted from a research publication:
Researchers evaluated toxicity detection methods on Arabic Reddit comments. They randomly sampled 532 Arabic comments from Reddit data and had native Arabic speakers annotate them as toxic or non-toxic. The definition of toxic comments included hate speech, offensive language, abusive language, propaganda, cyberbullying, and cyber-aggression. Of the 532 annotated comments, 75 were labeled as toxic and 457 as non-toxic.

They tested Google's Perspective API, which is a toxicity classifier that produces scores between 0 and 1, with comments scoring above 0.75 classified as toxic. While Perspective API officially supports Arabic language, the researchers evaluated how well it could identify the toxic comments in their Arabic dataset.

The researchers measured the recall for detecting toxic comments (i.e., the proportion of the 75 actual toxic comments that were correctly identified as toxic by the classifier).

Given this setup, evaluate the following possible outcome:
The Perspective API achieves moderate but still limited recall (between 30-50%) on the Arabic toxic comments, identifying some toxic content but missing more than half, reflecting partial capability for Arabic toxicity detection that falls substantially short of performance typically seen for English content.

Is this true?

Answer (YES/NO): NO